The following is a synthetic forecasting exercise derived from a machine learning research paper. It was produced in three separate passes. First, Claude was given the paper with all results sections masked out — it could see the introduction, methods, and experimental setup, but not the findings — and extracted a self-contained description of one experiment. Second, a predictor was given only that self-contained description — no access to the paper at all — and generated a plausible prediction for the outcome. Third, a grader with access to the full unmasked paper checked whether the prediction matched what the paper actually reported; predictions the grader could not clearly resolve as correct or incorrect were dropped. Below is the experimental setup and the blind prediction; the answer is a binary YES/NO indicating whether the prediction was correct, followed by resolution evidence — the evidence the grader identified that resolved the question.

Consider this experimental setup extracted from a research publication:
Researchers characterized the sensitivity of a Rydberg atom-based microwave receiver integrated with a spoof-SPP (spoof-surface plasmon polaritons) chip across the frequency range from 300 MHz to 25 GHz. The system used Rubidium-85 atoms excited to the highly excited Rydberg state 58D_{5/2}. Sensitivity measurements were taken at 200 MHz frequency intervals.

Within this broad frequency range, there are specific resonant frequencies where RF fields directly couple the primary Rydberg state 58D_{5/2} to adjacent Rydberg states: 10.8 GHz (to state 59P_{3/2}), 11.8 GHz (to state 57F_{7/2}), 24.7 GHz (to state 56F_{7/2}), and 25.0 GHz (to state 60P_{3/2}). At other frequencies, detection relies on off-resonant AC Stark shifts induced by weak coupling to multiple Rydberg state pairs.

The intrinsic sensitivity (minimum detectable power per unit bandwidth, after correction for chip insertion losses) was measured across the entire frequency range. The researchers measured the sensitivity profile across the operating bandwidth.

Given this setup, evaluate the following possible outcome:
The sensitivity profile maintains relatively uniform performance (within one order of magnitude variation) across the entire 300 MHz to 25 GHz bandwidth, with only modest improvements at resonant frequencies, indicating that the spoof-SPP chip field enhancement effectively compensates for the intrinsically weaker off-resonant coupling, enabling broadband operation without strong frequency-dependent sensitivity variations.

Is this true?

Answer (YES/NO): NO